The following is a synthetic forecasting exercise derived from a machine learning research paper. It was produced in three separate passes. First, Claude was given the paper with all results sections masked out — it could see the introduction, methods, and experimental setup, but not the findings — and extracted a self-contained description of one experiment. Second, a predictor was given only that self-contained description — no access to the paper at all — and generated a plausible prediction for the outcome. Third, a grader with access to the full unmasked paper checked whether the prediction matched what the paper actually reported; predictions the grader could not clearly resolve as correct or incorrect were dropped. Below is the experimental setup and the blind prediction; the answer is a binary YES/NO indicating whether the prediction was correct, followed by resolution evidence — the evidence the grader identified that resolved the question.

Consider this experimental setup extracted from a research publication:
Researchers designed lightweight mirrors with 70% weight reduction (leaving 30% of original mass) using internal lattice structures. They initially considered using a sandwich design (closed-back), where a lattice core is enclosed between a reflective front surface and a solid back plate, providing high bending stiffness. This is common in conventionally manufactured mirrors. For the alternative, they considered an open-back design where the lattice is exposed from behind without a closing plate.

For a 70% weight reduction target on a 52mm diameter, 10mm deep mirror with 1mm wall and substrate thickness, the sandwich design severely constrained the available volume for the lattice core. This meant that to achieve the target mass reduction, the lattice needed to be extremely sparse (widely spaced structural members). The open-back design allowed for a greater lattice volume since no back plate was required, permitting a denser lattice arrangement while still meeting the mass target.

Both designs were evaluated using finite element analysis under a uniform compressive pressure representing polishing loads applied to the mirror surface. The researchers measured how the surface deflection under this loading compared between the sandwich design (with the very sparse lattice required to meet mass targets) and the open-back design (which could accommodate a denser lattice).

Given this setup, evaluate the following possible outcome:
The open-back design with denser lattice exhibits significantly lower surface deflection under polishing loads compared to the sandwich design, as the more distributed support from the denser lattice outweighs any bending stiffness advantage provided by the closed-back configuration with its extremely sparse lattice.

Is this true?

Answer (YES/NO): YES